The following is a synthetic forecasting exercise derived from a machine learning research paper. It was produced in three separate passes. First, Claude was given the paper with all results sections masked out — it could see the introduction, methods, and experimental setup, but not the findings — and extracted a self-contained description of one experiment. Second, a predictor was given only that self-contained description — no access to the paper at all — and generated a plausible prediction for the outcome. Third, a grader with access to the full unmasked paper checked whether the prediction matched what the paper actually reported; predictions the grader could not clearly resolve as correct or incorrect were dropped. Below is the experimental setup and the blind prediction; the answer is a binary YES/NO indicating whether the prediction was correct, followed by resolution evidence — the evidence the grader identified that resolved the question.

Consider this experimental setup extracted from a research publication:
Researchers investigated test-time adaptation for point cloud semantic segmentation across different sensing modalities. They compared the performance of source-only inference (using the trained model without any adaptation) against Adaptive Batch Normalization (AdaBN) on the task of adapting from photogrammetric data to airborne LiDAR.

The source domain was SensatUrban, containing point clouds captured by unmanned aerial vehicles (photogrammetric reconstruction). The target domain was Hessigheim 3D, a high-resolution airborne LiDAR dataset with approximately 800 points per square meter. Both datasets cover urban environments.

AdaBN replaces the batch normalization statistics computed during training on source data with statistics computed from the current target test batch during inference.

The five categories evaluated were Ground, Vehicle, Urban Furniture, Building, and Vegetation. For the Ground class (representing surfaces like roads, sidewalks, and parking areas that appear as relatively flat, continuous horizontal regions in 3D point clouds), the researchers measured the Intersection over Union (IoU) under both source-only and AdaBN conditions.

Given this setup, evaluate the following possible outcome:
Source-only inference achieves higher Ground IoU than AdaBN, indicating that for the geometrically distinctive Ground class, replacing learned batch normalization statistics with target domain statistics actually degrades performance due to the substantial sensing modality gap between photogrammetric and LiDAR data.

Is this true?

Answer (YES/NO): YES